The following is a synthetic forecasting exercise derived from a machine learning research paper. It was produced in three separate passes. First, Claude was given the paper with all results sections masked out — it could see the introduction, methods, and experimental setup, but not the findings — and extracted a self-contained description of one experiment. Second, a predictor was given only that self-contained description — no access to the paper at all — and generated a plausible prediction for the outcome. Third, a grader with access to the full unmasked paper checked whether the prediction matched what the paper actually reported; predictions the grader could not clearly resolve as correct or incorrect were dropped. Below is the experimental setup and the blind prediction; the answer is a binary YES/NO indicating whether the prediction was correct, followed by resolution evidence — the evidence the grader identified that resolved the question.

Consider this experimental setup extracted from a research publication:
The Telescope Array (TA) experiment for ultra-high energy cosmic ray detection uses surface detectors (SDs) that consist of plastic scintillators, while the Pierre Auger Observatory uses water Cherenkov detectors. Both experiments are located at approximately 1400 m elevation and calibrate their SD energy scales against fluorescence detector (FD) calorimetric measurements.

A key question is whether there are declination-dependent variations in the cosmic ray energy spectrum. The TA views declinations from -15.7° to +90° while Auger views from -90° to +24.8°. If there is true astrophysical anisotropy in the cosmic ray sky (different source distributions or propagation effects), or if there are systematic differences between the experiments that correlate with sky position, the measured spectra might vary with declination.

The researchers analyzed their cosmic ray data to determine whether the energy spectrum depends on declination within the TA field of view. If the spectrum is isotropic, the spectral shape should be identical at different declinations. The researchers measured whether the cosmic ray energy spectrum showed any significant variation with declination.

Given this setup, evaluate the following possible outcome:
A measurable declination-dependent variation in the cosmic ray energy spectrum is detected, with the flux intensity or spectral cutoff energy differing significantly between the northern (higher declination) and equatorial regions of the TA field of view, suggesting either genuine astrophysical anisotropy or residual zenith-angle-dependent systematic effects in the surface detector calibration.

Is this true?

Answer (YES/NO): YES